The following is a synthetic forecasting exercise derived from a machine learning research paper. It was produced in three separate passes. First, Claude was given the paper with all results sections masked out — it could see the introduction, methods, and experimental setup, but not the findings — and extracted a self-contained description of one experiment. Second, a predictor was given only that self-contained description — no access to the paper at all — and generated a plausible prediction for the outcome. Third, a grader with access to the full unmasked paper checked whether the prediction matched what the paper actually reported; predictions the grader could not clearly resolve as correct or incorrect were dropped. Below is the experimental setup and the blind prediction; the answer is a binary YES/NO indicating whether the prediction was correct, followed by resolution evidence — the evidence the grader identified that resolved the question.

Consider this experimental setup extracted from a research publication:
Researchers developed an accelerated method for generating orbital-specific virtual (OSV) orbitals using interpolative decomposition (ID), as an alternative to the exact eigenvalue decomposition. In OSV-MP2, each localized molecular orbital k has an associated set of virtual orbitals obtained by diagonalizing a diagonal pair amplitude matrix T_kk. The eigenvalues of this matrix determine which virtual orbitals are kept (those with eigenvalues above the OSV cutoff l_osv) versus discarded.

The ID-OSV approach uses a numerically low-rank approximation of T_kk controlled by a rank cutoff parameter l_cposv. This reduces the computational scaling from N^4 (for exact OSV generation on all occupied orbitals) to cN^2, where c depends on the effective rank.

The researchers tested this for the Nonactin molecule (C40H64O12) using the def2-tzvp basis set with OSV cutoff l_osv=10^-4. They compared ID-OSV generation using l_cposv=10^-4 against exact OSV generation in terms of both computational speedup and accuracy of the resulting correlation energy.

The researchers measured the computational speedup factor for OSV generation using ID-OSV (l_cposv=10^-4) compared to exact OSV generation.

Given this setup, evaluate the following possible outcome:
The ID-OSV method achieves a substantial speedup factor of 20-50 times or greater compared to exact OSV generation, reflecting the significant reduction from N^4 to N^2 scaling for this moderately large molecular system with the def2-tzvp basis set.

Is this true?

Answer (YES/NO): NO